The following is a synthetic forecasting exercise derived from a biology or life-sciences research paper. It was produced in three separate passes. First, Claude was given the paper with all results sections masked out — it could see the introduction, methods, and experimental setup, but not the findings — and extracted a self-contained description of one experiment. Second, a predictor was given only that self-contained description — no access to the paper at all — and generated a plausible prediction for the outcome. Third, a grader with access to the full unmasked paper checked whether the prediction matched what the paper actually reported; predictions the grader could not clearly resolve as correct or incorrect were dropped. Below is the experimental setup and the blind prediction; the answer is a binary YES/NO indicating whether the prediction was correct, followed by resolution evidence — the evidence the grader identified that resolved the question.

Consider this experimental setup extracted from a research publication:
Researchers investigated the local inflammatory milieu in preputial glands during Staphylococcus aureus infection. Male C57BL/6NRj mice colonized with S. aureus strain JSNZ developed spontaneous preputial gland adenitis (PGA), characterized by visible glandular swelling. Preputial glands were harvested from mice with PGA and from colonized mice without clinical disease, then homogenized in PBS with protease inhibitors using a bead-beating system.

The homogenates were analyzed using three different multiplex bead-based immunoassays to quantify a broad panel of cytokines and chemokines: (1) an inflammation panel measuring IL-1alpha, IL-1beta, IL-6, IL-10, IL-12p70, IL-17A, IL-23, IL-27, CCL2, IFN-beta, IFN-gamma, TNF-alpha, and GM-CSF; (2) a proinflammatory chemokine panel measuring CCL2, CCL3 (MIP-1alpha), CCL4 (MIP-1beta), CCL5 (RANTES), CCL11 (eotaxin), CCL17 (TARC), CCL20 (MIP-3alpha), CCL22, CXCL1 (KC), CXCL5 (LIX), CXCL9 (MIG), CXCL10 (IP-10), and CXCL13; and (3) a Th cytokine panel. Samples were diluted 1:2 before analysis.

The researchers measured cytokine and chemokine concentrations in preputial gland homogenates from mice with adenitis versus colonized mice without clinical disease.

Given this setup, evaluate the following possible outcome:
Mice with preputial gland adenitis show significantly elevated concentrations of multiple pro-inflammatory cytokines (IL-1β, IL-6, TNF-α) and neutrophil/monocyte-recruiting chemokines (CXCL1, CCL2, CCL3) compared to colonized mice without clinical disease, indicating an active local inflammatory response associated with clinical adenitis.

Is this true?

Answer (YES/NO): NO